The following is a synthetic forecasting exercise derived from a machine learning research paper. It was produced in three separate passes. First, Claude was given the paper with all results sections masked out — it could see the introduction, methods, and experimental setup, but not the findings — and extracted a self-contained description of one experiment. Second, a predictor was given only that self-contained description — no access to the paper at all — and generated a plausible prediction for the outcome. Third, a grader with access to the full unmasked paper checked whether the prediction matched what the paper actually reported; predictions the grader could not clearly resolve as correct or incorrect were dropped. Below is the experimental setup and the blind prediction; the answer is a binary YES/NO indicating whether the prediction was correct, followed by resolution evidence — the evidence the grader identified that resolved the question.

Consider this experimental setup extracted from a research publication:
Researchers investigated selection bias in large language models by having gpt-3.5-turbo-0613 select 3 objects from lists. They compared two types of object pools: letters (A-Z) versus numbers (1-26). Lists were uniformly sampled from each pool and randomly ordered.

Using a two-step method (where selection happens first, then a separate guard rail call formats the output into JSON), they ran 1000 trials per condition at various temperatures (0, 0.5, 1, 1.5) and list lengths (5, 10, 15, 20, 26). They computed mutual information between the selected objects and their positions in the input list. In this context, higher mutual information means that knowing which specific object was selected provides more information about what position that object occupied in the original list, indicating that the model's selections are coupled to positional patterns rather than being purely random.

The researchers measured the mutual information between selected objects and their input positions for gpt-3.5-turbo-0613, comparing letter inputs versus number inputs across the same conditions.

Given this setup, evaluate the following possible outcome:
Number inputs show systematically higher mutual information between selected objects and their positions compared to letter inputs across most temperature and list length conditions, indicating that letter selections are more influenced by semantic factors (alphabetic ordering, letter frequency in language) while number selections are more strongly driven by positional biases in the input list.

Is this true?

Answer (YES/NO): NO